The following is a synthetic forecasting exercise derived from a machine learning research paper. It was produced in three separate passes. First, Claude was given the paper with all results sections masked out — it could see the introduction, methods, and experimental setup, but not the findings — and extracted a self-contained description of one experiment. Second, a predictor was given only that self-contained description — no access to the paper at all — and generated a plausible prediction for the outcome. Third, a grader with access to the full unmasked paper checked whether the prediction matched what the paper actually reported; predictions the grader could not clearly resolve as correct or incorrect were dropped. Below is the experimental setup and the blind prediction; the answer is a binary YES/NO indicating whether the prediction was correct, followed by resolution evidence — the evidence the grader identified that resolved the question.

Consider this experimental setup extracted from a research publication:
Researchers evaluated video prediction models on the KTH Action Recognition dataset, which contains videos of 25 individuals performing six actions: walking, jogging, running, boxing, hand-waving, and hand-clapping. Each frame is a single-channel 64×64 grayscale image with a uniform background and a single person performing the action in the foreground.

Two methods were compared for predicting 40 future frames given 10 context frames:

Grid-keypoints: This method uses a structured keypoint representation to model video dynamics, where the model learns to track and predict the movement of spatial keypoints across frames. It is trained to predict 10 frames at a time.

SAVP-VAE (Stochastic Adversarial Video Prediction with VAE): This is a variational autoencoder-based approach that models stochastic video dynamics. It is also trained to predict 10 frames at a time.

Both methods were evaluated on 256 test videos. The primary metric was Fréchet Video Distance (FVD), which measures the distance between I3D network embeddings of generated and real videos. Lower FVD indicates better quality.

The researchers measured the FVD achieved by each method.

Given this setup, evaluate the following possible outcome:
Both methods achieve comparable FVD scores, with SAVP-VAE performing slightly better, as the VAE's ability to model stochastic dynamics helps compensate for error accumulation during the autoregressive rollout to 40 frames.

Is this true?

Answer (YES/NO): NO